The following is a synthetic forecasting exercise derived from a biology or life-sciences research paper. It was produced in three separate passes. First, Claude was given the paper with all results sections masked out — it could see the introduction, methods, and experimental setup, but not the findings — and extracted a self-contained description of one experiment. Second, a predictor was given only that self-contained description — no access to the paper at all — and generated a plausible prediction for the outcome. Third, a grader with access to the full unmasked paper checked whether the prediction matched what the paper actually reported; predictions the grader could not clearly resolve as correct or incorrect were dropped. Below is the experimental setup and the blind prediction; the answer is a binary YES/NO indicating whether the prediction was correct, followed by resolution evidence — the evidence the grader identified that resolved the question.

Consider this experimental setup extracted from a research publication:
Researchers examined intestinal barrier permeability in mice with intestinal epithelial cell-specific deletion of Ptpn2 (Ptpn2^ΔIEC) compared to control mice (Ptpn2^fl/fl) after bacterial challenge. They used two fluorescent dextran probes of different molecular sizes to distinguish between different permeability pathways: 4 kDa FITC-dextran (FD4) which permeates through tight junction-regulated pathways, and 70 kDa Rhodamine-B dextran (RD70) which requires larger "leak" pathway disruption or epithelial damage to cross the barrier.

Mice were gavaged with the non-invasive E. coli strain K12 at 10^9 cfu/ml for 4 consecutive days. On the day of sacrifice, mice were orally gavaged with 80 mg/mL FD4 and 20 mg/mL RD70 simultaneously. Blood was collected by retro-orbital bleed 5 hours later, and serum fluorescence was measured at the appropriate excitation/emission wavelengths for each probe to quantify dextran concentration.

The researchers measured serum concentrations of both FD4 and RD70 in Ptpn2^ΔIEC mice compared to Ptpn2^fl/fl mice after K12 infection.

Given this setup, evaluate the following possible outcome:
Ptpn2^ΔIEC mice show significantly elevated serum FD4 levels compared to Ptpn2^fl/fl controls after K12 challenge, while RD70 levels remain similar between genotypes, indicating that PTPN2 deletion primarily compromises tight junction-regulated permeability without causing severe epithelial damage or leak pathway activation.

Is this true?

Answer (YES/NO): YES